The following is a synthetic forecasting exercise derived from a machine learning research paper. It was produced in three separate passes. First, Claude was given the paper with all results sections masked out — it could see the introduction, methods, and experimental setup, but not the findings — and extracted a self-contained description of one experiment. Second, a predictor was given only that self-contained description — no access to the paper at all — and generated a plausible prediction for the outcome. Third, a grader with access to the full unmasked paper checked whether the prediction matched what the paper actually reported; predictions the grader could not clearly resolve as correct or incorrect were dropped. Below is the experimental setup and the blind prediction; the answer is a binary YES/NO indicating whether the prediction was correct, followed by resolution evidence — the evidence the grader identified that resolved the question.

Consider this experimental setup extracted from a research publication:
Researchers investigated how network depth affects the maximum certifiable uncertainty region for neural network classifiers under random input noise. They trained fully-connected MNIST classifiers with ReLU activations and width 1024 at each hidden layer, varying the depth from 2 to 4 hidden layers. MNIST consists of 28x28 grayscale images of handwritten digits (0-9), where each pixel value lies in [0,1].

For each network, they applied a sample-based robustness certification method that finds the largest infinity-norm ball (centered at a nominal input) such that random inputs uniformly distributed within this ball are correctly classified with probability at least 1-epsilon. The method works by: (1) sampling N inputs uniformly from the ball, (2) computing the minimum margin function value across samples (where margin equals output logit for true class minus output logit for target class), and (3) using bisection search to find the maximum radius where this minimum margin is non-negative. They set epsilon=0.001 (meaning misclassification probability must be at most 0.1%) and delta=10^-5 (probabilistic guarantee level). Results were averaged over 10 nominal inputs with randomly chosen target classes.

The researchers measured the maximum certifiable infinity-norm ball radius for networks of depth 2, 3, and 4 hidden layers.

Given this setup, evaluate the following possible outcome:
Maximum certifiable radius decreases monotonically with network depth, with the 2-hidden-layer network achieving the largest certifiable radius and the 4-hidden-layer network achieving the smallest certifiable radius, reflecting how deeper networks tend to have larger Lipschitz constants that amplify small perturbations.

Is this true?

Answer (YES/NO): NO